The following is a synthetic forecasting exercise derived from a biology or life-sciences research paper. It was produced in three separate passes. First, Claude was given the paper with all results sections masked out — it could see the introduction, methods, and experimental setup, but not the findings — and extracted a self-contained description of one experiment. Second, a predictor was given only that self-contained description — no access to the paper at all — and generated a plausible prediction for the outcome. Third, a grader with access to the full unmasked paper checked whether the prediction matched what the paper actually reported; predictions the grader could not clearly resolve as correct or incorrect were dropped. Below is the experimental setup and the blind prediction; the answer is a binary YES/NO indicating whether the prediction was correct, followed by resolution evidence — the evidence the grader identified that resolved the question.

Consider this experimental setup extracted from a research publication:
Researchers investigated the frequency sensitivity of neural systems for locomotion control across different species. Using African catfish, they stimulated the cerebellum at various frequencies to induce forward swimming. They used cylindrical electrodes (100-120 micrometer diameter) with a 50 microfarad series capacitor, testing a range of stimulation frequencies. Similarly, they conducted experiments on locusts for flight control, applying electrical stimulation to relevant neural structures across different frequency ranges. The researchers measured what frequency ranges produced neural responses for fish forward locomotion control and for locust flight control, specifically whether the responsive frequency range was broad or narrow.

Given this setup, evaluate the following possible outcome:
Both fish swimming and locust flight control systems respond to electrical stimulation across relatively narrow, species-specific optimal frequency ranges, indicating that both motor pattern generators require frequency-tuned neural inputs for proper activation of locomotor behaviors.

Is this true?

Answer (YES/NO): YES